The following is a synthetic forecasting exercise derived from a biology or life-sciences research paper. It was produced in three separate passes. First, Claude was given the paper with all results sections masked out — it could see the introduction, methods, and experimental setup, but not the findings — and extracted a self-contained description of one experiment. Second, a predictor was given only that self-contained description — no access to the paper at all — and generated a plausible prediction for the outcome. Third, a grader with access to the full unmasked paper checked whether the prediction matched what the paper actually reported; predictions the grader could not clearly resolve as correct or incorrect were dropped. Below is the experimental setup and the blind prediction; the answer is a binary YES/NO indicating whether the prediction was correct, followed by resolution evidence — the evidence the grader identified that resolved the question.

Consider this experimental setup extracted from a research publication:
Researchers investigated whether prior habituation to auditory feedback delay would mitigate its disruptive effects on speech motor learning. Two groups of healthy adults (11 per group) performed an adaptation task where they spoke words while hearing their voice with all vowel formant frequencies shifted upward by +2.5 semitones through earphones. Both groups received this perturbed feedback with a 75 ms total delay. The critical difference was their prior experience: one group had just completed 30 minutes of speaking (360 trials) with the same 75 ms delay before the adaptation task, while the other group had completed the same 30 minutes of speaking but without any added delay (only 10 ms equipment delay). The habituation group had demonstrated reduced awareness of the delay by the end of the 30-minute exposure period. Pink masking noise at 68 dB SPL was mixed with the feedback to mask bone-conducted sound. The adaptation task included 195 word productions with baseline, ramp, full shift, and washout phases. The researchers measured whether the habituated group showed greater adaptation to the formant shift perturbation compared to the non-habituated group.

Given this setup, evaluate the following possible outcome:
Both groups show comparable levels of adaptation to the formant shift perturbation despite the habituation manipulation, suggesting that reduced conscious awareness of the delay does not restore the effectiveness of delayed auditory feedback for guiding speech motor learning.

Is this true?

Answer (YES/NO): YES